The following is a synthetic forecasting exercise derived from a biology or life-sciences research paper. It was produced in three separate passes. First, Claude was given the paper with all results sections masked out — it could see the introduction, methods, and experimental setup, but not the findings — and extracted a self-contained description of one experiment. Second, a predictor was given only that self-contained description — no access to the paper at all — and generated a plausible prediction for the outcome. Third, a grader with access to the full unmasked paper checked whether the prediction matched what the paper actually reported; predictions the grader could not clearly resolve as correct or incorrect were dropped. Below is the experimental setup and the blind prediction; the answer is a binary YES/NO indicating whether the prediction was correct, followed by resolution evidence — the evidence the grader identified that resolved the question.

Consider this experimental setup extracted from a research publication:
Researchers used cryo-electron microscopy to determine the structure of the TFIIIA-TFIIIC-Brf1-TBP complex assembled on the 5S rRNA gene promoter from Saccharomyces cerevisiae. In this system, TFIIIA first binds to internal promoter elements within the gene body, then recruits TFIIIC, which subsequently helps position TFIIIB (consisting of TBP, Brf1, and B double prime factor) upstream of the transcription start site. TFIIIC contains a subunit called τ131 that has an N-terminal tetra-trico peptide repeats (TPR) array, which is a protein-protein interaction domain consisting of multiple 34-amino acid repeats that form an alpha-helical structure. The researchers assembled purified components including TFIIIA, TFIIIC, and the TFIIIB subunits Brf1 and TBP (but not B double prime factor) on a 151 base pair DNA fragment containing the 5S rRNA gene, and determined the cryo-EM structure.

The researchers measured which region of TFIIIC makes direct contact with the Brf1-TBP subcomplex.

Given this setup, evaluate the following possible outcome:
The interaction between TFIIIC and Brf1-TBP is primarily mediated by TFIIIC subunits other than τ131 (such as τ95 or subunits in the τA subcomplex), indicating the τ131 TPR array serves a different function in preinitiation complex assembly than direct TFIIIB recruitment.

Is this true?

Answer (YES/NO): NO